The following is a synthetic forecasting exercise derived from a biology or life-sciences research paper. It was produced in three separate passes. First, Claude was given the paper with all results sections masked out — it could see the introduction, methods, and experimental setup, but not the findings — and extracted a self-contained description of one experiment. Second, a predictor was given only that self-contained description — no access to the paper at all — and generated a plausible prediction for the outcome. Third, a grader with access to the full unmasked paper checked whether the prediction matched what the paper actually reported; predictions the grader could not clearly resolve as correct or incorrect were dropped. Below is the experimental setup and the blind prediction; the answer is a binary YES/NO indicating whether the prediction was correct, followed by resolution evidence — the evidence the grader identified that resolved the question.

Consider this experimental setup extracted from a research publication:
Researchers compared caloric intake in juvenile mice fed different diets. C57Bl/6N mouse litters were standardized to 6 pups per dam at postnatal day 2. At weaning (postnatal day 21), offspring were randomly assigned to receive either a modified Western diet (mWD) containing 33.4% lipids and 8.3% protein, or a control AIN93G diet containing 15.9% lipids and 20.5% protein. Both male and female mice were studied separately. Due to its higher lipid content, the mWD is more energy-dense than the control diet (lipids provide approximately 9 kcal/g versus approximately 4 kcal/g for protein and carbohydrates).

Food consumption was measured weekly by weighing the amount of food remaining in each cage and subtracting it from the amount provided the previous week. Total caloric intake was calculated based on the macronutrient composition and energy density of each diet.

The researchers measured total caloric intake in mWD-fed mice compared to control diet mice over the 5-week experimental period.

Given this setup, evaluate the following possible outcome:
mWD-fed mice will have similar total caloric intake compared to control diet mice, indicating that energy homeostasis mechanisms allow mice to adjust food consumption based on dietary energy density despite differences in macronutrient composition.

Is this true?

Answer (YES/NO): YES